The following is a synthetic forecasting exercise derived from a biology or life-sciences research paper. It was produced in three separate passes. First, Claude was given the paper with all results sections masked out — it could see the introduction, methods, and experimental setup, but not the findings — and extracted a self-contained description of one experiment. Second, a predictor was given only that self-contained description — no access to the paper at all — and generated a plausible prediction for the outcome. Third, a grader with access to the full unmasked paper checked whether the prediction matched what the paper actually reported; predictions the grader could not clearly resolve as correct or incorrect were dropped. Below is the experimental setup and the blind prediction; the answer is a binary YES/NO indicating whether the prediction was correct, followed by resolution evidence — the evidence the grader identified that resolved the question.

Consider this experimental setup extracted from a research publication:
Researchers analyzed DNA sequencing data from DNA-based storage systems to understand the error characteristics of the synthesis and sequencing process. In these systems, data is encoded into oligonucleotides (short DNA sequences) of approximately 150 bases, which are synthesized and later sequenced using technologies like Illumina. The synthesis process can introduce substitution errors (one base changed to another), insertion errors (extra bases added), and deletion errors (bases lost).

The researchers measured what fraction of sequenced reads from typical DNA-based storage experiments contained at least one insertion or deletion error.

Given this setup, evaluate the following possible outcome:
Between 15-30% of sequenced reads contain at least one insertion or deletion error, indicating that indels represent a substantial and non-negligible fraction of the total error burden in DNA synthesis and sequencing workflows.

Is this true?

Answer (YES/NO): NO